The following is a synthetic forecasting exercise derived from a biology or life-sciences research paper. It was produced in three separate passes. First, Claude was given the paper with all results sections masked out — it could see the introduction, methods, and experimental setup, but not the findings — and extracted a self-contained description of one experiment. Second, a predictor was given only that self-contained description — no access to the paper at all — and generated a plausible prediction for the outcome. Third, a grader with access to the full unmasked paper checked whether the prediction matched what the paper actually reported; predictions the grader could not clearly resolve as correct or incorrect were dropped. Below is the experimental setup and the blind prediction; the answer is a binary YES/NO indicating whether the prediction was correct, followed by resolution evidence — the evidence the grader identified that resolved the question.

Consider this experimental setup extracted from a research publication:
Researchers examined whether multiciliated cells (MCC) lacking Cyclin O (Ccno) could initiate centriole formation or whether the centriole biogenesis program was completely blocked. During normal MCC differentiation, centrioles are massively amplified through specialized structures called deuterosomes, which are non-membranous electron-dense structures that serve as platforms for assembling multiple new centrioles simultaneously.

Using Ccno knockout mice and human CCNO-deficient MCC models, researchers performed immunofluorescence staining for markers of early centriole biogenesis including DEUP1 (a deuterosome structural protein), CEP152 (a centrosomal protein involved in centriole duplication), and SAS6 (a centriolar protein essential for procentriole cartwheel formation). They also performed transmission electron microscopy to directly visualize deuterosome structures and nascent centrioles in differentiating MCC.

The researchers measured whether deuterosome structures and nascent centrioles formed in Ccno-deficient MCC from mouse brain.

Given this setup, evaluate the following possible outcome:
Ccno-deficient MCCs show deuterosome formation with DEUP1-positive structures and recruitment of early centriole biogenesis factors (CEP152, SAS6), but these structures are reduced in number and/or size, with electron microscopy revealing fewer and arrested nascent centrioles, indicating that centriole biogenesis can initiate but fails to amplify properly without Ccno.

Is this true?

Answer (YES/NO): NO